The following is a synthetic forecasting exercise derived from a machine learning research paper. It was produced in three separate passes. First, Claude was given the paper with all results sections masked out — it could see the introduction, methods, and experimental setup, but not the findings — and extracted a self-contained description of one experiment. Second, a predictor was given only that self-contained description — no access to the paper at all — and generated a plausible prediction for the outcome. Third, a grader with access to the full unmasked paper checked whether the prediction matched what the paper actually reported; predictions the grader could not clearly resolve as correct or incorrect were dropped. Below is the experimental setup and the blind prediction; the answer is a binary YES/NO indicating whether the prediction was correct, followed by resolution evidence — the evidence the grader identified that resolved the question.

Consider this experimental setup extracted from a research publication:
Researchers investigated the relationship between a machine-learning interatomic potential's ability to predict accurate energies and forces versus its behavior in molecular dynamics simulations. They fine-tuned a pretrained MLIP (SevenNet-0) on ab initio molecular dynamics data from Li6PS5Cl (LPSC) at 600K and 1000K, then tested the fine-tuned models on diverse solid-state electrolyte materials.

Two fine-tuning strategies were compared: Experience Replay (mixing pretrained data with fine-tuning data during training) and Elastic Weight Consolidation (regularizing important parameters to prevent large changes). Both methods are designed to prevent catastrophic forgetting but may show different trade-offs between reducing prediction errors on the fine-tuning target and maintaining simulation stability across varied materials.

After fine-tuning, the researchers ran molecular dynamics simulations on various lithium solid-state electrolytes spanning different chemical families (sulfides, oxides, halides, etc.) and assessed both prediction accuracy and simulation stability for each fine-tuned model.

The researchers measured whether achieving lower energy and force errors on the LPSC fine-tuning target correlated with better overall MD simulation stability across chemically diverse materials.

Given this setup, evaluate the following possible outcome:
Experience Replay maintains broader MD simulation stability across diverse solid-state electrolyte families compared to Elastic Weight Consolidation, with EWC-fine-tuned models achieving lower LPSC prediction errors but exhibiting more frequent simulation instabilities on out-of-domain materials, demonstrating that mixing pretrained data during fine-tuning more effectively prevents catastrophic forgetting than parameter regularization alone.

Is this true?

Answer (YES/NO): NO